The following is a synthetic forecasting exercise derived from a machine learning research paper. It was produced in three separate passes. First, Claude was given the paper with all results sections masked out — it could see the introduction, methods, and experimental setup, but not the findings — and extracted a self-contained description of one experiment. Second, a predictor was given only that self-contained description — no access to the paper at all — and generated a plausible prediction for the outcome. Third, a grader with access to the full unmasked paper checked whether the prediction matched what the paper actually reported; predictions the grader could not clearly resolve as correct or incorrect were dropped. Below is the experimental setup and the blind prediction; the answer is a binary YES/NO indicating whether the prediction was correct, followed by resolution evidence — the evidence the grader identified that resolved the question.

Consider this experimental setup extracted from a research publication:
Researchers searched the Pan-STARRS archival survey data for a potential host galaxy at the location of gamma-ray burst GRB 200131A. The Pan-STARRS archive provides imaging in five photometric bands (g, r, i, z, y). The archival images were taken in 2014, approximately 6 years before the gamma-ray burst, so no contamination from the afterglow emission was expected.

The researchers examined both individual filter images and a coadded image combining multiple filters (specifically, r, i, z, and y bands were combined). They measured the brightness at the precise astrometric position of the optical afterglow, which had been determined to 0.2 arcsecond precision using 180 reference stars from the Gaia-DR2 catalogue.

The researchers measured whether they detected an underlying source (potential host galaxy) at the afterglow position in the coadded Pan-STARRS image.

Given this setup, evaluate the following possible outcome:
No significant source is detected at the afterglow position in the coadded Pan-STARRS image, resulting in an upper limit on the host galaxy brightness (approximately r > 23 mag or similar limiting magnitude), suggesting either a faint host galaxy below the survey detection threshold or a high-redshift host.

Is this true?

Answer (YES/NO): NO